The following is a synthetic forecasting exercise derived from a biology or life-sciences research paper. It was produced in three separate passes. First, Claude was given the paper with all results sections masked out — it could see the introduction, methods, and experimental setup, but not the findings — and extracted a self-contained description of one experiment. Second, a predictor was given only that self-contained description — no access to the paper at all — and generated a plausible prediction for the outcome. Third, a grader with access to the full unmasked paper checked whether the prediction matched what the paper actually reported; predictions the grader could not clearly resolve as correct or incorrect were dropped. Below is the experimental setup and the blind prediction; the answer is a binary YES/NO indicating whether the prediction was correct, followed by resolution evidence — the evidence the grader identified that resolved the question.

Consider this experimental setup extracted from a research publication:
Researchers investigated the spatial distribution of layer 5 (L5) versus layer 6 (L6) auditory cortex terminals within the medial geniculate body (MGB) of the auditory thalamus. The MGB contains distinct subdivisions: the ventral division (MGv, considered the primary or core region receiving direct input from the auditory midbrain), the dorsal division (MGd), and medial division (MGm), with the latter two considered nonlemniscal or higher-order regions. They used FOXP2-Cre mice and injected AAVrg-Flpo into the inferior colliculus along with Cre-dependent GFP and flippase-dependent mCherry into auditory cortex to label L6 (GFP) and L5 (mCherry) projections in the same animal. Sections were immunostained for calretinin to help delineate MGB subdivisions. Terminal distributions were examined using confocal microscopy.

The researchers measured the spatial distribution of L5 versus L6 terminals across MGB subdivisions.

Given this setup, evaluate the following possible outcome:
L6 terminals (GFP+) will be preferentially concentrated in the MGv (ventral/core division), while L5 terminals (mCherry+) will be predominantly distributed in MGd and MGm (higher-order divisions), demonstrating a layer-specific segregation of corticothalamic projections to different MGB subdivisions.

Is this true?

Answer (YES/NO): YES